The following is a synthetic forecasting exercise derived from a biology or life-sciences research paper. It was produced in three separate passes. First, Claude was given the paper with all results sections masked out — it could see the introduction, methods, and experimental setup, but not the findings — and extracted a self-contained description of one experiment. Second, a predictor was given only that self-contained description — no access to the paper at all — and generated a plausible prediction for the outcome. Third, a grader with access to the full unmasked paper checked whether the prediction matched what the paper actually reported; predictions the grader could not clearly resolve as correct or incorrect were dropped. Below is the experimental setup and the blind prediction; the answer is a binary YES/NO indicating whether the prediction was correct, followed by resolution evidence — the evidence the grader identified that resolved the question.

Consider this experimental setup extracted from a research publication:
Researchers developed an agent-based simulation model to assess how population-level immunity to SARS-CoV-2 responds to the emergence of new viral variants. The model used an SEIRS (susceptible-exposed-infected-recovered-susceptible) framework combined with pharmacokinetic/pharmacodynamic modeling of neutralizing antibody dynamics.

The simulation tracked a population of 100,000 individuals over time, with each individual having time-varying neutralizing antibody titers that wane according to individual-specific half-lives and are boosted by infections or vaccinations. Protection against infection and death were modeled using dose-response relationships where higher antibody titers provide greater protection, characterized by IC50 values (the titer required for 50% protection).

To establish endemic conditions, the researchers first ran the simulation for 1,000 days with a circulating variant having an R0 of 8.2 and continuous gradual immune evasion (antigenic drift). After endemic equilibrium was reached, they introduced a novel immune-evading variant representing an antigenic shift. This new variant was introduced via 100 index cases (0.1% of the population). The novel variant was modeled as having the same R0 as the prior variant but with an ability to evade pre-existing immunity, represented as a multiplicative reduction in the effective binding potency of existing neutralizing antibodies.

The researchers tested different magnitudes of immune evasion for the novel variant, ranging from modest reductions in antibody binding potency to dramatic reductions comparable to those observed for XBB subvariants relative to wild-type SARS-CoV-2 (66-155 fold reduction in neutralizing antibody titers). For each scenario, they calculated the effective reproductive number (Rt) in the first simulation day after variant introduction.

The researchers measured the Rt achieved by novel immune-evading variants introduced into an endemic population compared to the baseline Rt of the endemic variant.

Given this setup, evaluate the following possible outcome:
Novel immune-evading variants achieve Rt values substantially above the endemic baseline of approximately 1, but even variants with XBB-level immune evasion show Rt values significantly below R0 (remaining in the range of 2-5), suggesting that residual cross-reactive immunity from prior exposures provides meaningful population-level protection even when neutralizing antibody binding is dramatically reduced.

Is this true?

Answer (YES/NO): NO